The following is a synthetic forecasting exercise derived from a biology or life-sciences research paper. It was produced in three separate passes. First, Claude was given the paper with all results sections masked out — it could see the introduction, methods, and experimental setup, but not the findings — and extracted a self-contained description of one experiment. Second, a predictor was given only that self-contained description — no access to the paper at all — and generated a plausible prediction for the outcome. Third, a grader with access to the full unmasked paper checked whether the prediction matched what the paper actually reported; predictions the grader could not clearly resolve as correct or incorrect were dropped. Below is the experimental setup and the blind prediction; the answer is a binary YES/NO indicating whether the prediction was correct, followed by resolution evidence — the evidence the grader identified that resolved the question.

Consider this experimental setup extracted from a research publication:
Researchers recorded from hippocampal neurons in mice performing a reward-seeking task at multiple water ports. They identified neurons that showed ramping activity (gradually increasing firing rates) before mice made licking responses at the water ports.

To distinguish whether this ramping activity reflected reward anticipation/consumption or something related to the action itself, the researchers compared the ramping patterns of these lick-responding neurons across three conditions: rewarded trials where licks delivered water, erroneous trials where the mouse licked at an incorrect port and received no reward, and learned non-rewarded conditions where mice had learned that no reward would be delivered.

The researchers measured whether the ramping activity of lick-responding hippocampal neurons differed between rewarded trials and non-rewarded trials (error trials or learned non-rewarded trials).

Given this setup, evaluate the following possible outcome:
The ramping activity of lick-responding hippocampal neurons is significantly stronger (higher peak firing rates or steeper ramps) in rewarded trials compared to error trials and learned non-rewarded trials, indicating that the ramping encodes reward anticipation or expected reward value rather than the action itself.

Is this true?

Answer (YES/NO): NO